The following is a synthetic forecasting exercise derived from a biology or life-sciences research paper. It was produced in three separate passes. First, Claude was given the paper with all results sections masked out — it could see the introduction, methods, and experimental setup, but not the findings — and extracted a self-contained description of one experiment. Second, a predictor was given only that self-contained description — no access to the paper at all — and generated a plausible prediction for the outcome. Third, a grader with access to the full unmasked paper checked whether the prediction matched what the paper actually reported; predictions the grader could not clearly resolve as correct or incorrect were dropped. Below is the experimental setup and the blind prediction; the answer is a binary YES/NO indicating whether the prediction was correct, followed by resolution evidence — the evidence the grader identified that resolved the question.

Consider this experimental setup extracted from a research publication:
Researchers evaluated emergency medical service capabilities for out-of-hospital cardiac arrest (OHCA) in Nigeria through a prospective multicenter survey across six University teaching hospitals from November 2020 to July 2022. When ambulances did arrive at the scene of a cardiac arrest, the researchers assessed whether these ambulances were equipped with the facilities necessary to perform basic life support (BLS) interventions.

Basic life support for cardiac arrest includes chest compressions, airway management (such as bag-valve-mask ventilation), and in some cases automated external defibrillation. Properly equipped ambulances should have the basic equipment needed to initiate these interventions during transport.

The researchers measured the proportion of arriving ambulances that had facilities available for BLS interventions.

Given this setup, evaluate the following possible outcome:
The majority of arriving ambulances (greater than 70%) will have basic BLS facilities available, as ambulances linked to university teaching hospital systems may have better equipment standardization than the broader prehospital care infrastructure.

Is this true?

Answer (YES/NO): NO